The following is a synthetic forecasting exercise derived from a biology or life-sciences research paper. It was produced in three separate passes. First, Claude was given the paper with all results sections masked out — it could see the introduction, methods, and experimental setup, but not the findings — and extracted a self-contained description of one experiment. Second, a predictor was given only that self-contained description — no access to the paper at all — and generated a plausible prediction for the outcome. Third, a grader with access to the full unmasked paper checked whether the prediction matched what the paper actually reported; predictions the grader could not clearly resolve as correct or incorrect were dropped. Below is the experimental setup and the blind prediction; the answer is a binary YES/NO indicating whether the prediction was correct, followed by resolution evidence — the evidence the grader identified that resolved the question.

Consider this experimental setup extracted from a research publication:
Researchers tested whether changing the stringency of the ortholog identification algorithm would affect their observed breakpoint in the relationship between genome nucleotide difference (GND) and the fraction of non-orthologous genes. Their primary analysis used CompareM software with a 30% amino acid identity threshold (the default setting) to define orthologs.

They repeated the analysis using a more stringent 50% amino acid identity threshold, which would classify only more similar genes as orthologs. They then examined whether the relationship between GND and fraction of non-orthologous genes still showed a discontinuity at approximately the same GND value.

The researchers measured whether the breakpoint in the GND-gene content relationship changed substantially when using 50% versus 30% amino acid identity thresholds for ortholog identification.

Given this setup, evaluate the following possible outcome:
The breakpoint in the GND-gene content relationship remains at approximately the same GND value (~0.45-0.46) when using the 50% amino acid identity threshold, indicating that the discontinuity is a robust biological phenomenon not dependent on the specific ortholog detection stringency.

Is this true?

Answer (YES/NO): NO